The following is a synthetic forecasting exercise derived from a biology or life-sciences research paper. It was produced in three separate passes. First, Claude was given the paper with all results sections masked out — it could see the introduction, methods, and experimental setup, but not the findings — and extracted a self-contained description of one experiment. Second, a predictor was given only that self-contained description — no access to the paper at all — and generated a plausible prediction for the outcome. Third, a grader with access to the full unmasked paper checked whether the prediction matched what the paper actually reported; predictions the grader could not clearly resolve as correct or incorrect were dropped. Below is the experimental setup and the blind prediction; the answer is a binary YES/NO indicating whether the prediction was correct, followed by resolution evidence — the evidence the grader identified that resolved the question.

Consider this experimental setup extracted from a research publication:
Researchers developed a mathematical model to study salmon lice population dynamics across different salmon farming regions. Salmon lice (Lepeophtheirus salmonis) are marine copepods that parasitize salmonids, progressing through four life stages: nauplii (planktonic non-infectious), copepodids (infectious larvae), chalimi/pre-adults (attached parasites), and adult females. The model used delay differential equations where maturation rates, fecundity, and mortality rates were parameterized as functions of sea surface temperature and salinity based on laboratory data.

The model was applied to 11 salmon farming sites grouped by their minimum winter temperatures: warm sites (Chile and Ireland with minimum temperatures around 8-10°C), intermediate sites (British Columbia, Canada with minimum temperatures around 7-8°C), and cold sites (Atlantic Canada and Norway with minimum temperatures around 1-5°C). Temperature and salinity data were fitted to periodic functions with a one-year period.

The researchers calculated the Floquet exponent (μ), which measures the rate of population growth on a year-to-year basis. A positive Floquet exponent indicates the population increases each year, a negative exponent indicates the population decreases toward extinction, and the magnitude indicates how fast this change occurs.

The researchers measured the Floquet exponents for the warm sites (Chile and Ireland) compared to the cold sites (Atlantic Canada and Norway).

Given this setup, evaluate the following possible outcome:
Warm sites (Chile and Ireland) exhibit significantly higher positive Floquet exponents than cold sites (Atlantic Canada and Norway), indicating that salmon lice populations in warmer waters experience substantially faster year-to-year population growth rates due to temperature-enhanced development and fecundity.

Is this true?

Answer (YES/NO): YES